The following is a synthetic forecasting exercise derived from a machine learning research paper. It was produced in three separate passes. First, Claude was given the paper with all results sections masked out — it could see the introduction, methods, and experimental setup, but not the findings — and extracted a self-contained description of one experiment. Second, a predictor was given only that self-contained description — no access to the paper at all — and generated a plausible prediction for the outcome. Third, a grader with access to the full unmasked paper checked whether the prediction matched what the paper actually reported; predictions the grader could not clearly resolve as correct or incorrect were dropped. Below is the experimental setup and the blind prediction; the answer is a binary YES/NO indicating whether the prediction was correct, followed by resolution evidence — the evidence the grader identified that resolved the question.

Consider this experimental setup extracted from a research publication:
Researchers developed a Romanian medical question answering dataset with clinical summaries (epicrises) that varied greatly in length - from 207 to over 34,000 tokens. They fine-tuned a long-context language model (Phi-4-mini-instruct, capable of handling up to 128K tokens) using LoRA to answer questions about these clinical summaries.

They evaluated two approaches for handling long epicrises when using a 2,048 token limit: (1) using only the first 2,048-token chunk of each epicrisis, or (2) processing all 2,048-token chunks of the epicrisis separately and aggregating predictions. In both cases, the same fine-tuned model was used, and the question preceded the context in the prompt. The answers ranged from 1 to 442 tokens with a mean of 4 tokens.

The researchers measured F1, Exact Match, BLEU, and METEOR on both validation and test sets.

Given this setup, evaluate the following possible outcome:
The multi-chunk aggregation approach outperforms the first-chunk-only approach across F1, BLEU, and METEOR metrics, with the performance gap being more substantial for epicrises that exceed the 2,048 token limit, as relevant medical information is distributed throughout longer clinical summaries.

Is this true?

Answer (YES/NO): NO